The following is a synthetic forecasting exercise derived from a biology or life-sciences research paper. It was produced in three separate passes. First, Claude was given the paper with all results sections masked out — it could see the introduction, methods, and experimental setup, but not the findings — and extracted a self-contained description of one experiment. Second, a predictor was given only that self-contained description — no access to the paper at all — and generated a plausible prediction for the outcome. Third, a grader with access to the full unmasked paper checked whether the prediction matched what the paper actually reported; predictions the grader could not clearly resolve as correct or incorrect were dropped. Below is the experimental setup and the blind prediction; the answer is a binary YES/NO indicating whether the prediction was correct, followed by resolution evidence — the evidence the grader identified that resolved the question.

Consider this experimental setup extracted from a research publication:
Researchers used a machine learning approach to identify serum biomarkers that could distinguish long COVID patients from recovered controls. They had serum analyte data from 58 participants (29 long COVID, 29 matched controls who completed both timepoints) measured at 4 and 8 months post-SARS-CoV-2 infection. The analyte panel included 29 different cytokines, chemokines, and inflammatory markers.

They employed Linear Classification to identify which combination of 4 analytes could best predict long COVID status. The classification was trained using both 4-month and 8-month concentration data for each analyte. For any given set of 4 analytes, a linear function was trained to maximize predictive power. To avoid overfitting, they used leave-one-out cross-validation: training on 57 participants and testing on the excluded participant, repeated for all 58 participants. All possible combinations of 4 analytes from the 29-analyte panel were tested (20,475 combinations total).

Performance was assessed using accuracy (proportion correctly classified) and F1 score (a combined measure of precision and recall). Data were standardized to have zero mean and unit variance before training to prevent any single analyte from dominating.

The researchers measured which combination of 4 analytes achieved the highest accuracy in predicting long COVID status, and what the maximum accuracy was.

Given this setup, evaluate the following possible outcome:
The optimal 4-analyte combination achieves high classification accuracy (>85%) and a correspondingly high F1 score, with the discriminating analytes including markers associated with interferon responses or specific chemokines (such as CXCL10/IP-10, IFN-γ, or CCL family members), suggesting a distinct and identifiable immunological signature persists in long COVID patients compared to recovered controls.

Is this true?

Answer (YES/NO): NO